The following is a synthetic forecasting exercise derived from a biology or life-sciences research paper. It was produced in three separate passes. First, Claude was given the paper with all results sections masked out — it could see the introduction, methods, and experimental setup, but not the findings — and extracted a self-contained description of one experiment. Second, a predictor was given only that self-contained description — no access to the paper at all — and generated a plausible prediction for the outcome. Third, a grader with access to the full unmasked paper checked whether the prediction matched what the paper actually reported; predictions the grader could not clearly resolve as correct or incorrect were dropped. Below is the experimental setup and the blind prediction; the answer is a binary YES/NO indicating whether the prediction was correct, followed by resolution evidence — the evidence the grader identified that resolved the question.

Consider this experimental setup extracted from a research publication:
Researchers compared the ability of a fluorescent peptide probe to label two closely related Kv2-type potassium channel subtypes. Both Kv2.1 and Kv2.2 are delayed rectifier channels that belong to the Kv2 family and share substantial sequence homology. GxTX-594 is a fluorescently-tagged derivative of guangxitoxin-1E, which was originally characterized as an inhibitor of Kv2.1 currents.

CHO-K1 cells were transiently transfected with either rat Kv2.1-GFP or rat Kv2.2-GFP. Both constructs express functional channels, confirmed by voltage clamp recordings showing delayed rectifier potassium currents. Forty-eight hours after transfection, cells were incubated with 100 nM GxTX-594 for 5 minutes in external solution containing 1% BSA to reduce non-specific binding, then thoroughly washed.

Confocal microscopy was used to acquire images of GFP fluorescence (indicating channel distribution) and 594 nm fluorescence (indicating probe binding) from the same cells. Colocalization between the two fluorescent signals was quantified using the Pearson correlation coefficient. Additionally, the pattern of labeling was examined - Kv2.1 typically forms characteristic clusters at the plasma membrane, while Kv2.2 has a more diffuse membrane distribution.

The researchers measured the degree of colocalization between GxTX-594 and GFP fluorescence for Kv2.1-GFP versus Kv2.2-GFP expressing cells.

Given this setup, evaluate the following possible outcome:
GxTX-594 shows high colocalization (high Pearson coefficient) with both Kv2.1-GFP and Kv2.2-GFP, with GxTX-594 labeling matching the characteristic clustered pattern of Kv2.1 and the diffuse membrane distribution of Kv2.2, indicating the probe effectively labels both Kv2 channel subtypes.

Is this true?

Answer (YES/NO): NO